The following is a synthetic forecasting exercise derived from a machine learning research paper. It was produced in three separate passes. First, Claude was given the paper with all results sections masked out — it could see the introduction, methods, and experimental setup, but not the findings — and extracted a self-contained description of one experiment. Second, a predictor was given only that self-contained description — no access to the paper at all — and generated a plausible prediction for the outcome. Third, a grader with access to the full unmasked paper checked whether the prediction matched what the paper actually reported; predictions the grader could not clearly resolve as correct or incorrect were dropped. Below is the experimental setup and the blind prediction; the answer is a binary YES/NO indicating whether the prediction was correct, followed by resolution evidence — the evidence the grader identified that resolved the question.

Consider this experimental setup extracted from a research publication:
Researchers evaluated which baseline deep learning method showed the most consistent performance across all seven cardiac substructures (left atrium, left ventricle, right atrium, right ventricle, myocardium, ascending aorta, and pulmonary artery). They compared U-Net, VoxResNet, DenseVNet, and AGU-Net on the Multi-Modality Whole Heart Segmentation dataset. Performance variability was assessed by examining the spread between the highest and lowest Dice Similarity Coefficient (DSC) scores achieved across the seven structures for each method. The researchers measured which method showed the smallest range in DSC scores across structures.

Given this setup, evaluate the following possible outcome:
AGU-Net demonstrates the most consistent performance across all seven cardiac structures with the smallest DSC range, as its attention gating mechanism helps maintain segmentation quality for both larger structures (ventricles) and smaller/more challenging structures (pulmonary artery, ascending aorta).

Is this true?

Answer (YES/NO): YES